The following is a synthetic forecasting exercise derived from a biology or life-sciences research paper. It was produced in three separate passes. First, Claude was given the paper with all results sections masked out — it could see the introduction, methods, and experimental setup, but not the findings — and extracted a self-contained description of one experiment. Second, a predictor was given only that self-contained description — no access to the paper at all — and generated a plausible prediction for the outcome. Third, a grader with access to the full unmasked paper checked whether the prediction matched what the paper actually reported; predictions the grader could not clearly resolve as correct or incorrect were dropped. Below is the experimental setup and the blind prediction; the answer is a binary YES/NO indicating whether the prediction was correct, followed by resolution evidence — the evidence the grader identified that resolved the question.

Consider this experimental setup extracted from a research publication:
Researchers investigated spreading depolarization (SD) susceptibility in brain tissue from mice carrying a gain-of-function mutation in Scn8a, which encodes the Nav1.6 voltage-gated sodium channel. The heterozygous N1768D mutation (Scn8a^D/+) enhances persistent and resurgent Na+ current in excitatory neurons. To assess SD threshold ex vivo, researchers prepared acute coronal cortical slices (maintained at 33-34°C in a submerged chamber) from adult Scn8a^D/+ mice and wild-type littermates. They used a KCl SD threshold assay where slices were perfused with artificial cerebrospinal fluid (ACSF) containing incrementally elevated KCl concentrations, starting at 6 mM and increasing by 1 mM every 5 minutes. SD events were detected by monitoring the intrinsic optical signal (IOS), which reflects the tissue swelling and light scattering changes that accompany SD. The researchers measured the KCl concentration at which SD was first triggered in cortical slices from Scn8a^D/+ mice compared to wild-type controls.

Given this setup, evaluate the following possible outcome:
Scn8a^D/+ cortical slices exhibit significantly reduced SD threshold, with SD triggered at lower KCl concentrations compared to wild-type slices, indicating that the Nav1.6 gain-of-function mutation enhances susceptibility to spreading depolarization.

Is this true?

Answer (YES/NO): NO